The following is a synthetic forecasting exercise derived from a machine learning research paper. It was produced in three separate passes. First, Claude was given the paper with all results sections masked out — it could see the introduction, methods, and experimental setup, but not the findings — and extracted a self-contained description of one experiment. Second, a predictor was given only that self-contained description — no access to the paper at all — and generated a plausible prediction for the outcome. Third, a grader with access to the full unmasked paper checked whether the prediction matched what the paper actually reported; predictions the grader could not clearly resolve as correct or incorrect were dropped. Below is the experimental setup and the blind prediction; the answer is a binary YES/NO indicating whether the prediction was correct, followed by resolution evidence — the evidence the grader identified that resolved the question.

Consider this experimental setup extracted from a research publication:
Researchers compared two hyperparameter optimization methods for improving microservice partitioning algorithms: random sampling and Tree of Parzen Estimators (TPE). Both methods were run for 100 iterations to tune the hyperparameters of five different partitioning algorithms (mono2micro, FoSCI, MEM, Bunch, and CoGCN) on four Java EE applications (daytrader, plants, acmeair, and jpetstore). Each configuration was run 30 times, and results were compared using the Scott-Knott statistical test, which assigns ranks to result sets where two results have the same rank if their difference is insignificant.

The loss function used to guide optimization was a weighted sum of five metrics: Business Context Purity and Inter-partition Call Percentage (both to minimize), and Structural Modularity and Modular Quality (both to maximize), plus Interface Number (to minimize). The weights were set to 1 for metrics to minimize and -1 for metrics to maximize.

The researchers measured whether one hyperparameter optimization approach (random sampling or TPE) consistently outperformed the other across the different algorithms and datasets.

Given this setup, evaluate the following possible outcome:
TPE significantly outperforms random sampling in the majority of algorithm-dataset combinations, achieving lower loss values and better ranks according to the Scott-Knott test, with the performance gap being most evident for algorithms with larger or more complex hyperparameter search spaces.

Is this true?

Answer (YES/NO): NO